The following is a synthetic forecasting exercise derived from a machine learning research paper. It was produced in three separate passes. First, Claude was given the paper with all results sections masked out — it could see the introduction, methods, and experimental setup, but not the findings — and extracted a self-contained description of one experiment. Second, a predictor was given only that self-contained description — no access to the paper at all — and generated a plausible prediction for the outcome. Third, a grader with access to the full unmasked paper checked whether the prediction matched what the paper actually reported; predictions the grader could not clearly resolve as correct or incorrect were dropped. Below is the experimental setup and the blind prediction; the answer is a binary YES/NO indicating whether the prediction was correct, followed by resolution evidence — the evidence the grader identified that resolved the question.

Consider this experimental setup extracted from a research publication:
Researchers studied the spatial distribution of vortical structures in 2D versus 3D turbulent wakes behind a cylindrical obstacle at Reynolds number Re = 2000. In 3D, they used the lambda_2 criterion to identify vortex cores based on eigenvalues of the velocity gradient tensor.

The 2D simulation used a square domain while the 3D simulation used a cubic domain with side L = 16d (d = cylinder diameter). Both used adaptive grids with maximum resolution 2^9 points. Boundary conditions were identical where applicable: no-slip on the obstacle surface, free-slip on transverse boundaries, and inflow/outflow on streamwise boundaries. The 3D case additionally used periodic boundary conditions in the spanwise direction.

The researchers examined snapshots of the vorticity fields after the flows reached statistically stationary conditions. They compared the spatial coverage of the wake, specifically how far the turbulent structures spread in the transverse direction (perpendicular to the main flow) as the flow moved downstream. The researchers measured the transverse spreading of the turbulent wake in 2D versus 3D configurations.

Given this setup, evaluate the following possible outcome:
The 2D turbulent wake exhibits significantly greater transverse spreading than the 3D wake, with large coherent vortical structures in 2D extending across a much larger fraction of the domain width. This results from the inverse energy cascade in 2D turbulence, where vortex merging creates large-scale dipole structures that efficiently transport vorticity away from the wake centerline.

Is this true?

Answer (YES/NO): YES